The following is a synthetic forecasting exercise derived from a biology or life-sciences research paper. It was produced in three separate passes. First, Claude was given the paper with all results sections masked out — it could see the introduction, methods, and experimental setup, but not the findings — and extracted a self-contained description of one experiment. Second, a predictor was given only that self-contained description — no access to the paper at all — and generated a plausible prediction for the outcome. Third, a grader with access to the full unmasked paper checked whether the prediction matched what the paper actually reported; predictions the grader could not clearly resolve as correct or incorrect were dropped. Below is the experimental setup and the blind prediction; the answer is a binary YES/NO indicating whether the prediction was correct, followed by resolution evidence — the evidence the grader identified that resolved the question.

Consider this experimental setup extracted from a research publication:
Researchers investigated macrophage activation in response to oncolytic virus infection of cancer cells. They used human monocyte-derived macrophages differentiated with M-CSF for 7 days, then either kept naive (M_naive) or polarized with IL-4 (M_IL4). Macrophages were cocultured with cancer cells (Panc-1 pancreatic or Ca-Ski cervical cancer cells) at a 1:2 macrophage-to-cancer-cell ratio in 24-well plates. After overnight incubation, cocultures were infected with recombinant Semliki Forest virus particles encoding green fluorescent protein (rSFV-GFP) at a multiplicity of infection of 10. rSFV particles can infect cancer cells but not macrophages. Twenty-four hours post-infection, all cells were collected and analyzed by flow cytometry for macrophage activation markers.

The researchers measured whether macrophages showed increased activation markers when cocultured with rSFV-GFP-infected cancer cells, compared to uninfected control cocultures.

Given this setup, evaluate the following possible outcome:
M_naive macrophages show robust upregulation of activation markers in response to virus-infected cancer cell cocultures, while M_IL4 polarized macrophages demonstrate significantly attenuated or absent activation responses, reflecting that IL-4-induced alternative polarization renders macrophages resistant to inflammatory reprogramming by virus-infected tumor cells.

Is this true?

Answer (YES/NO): NO